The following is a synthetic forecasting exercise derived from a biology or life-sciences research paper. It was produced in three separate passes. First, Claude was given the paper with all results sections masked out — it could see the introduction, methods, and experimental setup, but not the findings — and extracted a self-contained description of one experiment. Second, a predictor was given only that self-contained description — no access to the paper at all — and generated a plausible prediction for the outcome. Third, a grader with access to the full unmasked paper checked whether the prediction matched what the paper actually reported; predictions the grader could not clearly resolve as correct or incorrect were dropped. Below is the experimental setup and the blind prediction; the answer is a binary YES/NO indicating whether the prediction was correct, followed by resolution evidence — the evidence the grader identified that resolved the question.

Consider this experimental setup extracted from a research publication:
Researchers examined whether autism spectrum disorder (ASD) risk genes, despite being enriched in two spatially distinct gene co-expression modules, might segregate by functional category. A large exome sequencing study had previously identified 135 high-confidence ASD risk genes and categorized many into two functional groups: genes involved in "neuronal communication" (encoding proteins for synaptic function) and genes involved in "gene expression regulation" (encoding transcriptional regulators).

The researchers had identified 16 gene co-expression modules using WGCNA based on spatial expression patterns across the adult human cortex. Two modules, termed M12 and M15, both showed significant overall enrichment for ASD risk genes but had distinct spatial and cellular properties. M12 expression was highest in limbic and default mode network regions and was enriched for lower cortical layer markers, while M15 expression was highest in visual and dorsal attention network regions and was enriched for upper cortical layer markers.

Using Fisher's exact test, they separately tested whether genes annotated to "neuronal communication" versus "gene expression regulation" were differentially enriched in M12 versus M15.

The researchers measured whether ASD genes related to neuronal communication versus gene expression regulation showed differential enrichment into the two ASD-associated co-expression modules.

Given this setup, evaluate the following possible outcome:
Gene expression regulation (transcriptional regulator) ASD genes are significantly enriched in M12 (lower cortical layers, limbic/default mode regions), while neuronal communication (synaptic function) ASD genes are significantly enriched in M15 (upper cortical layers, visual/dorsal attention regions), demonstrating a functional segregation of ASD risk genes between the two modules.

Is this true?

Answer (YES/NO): NO